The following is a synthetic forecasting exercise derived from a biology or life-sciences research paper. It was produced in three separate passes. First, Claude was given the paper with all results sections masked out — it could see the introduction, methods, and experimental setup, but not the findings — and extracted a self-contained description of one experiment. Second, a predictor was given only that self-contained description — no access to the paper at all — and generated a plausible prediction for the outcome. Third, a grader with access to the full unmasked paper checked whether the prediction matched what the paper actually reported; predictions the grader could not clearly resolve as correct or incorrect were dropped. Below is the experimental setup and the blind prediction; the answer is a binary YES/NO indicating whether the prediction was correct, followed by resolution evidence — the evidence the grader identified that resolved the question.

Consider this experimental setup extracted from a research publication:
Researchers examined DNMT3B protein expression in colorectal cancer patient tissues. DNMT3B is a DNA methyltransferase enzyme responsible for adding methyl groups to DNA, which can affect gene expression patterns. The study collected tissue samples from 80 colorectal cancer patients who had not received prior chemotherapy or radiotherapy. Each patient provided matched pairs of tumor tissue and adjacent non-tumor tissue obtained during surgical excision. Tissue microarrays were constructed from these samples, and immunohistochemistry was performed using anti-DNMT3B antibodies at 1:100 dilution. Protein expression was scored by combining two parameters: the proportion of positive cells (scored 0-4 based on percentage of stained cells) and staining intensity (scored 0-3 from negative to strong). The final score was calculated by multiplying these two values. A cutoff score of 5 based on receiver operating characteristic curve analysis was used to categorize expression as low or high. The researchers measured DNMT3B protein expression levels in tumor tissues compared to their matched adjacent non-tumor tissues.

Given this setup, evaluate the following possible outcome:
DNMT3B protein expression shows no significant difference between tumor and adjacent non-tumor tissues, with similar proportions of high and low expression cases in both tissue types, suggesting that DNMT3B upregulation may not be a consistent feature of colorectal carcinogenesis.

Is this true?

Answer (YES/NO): NO